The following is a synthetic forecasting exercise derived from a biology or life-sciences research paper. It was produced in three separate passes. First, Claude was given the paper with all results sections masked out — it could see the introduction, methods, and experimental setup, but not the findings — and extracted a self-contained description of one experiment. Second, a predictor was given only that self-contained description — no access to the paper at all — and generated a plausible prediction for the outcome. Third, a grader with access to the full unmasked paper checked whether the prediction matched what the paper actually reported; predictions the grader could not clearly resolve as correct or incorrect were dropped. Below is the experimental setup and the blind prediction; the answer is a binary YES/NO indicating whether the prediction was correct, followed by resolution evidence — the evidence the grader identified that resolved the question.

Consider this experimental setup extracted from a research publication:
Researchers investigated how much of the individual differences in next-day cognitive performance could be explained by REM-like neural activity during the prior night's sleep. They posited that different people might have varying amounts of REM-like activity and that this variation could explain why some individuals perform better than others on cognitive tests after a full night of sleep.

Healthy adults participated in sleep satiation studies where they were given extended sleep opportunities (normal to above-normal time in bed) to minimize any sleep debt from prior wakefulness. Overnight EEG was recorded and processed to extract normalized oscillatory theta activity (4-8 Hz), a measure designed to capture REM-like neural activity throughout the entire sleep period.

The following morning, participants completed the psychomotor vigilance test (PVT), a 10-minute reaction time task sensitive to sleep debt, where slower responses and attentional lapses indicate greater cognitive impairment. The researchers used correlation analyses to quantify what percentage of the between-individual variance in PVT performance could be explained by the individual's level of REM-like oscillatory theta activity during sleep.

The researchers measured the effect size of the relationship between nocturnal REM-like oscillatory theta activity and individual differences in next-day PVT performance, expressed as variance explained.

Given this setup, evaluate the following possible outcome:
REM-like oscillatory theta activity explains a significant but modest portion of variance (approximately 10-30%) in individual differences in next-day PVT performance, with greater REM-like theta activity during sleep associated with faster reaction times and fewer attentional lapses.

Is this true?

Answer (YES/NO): NO